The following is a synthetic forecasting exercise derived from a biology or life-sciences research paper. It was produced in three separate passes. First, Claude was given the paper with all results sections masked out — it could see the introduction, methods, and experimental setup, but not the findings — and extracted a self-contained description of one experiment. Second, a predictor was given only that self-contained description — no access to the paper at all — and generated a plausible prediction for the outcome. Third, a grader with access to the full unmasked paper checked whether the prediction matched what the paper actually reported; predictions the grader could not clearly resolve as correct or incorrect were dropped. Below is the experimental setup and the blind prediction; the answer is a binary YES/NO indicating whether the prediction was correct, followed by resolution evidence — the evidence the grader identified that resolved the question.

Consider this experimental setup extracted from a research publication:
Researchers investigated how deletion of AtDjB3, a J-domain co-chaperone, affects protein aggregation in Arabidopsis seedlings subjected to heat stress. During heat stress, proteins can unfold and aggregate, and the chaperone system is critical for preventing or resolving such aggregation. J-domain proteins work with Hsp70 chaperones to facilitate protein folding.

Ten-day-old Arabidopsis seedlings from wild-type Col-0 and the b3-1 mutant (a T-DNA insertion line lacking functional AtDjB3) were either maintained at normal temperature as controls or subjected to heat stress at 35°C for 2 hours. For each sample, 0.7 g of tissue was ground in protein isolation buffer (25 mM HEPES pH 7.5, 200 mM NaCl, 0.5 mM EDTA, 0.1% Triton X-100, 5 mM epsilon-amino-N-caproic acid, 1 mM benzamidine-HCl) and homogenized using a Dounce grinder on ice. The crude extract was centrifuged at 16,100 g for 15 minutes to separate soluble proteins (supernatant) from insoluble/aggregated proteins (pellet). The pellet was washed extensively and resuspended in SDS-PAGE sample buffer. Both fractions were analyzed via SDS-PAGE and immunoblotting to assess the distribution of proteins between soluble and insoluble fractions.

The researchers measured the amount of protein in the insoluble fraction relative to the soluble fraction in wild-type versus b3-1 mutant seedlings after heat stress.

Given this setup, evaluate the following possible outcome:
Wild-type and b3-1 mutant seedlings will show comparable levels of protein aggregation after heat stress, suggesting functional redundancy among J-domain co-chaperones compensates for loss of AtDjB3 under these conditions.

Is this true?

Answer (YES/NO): NO